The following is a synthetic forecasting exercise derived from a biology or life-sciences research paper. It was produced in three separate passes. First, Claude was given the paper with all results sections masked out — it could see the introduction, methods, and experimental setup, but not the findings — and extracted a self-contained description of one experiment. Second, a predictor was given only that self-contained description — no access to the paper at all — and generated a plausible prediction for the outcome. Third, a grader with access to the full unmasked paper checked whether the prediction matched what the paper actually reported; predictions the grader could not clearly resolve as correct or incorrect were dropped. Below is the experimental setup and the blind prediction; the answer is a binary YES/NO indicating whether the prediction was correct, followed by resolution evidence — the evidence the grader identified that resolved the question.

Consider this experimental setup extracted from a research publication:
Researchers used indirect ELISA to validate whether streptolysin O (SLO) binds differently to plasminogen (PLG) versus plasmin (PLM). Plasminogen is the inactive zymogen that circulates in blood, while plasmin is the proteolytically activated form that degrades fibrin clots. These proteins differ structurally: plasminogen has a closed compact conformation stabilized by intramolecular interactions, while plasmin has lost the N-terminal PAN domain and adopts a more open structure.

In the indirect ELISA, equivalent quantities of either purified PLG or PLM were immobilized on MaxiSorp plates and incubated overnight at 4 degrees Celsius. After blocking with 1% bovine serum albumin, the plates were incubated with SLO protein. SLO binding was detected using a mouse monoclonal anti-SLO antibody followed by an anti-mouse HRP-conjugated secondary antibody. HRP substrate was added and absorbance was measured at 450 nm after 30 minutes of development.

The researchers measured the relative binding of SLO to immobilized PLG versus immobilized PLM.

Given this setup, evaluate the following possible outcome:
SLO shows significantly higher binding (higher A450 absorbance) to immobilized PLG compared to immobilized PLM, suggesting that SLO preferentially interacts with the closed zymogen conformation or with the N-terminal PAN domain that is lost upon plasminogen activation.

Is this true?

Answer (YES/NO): YES